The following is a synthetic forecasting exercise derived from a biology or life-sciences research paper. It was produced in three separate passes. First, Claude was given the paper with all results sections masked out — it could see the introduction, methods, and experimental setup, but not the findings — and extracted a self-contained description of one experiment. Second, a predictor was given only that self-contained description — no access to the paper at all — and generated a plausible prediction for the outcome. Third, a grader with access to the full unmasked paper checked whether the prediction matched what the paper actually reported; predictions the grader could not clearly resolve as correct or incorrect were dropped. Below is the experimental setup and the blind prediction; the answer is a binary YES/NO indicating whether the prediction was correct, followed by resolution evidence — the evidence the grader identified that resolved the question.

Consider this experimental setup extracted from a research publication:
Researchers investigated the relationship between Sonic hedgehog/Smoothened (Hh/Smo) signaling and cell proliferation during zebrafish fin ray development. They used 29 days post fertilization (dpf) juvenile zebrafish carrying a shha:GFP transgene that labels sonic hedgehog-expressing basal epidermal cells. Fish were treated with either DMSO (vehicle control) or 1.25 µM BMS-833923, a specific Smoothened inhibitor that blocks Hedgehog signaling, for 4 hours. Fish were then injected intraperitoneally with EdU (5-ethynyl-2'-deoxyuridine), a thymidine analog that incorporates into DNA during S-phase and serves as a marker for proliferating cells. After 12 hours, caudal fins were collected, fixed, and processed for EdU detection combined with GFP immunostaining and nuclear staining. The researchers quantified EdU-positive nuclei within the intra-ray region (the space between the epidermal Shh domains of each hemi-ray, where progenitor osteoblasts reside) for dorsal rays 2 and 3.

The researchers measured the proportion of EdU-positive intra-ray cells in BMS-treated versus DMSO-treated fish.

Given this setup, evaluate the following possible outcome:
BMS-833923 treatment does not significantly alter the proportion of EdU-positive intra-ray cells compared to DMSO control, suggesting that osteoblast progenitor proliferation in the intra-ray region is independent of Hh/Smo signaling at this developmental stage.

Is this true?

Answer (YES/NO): YES